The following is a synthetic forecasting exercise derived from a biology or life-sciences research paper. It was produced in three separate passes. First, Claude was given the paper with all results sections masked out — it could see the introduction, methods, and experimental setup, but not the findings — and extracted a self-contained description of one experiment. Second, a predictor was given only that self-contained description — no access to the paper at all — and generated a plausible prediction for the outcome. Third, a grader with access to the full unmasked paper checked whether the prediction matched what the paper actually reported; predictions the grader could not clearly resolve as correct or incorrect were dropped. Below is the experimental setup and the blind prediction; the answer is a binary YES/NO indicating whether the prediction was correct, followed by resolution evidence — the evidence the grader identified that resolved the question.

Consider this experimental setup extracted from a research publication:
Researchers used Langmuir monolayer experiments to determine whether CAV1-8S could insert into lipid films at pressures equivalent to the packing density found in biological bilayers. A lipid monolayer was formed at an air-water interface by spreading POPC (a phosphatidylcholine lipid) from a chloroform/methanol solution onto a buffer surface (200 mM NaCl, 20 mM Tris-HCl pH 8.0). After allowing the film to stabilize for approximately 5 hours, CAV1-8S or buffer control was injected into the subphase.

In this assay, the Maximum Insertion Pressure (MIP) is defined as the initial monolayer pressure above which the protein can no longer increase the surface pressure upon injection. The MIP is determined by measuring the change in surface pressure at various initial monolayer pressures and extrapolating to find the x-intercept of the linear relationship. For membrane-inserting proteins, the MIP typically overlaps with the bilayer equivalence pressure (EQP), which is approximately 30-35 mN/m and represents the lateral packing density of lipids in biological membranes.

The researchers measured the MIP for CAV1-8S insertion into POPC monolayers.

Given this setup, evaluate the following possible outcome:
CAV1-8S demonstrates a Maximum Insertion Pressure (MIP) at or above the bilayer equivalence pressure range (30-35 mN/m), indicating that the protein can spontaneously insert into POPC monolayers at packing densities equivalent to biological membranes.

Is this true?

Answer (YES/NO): YES